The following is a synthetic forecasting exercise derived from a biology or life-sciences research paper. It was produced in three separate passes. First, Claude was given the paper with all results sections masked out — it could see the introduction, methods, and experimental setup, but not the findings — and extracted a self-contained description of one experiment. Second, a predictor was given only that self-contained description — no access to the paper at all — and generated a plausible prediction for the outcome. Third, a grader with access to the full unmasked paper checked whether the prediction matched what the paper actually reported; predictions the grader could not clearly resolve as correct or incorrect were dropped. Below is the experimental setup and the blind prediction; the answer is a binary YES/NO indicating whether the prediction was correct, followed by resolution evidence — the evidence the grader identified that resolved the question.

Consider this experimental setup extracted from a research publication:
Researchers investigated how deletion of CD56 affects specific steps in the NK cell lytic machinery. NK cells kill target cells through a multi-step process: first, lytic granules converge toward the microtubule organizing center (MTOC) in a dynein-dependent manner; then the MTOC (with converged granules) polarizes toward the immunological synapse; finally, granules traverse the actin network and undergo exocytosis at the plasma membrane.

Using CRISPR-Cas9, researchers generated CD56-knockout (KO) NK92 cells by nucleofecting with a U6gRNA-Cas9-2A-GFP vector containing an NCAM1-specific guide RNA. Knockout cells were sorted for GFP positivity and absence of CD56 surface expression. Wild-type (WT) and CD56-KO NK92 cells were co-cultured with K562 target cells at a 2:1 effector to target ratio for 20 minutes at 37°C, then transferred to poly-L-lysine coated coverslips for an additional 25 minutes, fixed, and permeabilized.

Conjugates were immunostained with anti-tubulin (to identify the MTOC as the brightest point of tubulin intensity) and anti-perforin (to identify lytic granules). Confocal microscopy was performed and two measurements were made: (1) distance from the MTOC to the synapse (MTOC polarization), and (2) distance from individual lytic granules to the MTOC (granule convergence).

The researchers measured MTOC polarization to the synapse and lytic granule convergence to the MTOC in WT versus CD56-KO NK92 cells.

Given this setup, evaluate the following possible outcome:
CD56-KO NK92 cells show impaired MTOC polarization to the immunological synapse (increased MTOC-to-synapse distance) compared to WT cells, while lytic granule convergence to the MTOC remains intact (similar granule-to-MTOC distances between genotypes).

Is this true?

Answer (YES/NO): YES